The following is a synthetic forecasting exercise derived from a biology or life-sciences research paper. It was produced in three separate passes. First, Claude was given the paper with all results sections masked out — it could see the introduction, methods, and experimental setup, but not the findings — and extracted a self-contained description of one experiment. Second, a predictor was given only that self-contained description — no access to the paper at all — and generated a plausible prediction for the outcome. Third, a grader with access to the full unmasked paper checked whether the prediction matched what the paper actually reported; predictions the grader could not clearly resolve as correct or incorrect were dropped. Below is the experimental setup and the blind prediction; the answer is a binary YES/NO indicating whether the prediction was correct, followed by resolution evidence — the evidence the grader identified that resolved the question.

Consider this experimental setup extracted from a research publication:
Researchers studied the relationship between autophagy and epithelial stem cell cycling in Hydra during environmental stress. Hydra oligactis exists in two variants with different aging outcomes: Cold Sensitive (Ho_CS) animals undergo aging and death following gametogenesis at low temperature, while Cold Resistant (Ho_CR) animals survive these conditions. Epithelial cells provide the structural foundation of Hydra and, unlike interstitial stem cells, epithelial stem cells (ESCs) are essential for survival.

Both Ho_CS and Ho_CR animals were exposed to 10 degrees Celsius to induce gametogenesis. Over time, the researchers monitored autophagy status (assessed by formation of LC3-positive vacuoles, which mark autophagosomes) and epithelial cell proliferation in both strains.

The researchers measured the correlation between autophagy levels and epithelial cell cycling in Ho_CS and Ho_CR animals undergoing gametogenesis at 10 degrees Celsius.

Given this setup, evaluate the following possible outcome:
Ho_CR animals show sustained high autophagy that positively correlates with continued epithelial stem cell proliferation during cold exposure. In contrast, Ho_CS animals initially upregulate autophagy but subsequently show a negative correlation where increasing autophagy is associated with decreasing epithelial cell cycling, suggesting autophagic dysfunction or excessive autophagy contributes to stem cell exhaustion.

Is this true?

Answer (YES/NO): NO